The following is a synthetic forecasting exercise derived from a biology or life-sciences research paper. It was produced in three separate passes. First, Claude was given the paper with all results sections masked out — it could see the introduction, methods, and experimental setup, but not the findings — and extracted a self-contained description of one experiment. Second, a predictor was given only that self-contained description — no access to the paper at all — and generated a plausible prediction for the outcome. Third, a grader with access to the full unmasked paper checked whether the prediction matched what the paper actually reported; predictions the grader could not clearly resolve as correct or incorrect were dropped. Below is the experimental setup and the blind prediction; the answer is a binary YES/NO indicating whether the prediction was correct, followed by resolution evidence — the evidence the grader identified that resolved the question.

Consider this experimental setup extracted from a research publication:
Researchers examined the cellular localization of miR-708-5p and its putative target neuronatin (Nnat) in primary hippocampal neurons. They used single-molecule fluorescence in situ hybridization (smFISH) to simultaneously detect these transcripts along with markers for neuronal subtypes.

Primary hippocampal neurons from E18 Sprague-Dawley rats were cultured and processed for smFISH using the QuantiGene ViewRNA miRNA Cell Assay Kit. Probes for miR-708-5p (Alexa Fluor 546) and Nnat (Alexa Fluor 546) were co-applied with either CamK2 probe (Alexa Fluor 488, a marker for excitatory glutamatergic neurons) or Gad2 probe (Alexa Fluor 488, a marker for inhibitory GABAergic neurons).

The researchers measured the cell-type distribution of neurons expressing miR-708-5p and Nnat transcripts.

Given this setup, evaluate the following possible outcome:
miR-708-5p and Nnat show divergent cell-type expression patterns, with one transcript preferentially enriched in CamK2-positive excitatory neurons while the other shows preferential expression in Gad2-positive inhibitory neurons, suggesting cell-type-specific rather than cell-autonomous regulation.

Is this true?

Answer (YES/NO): NO